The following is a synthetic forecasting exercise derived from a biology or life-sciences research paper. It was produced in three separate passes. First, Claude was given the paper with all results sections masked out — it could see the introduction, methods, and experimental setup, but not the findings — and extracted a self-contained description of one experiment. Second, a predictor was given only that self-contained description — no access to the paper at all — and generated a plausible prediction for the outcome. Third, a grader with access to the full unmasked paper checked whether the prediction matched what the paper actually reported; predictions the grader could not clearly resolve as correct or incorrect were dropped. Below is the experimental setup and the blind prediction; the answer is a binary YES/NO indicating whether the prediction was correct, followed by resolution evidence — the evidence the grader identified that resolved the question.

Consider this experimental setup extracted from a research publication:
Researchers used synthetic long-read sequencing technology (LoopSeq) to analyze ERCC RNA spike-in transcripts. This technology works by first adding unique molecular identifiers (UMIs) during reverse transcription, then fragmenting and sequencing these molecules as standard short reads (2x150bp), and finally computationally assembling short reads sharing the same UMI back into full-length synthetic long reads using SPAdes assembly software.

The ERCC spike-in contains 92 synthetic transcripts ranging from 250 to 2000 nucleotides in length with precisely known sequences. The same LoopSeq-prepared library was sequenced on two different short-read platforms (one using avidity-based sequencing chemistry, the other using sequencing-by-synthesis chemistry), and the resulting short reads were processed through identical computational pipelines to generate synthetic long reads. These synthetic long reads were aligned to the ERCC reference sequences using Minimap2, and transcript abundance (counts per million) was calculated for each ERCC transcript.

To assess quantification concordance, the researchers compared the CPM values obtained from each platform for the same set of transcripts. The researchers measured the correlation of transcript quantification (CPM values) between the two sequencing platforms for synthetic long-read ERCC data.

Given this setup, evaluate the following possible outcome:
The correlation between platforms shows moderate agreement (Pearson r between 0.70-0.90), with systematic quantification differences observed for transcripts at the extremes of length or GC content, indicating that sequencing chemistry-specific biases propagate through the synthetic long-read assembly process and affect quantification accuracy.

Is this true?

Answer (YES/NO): NO